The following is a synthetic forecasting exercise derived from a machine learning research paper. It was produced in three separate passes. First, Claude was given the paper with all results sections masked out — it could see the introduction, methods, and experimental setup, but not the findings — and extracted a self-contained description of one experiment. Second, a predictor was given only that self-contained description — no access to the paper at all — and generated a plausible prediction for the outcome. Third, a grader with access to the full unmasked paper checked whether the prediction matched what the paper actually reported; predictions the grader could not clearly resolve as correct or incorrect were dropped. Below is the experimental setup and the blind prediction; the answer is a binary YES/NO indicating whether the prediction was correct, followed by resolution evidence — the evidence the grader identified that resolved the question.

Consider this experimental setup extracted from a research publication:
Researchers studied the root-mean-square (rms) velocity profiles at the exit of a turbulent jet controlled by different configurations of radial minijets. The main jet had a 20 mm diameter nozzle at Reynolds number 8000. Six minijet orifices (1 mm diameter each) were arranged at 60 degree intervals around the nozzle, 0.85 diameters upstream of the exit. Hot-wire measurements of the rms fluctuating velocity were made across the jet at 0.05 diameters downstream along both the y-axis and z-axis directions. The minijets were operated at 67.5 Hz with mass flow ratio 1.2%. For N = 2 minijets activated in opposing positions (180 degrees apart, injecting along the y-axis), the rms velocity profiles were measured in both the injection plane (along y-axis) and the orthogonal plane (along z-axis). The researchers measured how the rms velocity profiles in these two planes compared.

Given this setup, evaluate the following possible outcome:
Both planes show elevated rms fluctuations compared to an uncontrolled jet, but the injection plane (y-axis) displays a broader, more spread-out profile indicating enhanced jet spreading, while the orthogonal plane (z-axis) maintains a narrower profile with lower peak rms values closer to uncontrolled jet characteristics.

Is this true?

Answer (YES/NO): NO